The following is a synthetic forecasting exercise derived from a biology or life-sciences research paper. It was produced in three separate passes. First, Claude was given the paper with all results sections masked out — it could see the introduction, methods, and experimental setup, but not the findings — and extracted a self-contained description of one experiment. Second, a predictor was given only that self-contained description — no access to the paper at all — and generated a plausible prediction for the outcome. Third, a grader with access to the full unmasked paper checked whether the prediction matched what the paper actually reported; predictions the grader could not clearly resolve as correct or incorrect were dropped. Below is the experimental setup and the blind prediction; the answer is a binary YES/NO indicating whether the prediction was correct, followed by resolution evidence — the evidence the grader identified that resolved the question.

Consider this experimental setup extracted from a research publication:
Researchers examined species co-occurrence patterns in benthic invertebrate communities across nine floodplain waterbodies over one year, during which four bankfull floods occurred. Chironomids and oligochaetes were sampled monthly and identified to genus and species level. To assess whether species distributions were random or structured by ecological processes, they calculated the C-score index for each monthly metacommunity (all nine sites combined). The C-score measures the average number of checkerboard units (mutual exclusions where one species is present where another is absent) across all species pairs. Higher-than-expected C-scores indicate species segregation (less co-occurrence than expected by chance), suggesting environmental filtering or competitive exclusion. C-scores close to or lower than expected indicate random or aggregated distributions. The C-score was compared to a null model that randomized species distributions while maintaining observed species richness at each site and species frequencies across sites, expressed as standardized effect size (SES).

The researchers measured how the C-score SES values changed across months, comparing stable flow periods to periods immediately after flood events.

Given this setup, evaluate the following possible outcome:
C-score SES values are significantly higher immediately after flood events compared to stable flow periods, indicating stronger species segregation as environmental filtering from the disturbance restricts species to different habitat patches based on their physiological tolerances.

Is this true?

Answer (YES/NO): NO